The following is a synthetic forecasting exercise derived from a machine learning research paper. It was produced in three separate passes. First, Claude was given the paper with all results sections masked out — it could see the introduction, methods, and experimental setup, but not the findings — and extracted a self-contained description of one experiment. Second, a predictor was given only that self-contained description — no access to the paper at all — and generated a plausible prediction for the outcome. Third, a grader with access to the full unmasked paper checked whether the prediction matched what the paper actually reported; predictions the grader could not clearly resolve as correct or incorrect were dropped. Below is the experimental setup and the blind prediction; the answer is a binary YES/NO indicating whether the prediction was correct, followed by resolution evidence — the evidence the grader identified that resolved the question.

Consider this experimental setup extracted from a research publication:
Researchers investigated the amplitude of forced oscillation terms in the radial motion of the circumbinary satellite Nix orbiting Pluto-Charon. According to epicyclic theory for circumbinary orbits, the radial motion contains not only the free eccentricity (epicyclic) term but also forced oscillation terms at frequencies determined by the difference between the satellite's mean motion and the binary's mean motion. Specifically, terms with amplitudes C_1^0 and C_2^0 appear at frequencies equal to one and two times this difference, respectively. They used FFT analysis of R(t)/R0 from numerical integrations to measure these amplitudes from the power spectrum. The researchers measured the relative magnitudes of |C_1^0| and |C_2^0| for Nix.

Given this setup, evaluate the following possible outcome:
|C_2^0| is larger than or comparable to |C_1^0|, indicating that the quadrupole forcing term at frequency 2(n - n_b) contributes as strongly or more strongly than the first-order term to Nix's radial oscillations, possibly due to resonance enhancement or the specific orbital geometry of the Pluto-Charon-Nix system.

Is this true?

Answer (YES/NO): YES